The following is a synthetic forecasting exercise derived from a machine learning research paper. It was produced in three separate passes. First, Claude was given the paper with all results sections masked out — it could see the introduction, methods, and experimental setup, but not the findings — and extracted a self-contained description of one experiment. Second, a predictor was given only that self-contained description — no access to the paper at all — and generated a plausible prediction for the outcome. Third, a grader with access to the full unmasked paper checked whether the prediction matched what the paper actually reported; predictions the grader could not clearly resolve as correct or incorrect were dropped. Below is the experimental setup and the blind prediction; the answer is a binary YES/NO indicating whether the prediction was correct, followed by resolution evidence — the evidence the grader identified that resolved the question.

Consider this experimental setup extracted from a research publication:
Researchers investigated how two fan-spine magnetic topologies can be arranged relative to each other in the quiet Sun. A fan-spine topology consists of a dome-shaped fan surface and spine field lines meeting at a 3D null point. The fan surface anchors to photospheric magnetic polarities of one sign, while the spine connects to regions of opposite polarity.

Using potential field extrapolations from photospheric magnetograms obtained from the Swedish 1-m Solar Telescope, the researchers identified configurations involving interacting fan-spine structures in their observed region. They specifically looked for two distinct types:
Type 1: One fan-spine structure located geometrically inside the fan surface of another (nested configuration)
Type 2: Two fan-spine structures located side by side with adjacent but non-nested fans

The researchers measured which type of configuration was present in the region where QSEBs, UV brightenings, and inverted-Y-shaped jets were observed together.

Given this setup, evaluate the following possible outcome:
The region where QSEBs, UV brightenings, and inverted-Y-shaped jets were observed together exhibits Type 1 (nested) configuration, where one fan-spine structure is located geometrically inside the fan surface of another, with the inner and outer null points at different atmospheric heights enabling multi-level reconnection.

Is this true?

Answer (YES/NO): NO